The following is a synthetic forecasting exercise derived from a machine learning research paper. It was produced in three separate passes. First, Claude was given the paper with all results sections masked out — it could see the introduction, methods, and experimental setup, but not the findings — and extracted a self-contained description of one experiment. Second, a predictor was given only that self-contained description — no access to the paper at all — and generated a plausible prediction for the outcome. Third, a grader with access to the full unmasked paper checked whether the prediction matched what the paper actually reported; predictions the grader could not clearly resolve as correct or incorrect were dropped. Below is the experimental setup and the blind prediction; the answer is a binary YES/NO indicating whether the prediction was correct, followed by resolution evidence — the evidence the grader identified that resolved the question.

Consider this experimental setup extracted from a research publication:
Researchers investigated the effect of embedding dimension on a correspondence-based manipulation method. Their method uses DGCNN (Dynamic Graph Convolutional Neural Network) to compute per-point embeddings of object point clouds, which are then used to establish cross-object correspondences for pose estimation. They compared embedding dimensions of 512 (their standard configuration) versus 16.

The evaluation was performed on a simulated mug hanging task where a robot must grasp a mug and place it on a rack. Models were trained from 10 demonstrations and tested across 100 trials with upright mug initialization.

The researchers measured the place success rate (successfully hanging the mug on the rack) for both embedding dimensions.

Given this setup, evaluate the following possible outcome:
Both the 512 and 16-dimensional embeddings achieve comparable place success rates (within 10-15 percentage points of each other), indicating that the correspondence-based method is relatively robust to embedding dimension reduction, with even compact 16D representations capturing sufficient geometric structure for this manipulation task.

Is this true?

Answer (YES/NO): NO